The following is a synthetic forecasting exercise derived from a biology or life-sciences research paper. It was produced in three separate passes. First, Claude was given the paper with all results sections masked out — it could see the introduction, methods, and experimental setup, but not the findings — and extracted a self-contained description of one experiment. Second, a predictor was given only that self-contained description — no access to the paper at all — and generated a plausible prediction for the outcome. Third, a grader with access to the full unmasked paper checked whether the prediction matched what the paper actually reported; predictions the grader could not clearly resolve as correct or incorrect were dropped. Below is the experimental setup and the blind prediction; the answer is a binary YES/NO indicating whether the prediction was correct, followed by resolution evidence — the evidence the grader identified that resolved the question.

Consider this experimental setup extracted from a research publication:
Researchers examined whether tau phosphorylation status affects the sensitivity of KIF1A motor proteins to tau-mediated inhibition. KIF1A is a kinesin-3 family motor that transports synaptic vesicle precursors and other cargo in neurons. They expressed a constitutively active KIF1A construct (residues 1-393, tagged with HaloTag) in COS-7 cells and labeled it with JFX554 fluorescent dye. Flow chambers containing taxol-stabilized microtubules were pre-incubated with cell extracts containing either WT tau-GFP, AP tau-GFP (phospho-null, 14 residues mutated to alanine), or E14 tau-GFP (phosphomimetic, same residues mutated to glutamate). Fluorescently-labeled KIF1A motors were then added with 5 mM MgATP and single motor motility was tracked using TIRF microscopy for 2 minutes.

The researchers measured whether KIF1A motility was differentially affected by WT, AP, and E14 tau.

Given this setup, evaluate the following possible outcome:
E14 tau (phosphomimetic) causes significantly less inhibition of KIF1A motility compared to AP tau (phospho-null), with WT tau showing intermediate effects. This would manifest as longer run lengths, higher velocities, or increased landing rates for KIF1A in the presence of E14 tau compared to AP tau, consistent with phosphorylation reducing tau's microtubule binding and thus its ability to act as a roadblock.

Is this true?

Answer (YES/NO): NO